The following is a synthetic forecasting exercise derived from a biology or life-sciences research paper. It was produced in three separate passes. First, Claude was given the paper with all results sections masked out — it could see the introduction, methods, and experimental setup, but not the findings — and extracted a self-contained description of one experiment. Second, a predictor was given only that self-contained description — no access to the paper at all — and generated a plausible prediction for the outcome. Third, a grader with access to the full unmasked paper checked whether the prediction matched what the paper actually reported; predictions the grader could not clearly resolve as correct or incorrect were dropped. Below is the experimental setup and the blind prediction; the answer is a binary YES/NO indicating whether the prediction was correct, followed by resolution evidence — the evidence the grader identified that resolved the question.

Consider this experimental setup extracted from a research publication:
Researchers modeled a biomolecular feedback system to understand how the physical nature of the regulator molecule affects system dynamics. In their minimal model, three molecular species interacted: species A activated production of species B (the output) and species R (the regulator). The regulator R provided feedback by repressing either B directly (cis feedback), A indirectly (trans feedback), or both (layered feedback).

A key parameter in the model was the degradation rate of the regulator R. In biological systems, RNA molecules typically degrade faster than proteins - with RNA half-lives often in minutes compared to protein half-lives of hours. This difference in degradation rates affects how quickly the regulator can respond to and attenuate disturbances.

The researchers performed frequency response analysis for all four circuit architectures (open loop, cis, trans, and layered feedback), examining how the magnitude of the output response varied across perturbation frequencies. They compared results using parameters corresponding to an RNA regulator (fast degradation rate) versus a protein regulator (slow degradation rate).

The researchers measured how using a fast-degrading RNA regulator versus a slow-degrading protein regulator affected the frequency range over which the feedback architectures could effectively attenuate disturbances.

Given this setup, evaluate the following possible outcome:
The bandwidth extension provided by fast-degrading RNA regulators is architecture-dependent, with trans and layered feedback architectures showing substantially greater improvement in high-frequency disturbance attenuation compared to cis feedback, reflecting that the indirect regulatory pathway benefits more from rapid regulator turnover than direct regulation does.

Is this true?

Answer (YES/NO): NO